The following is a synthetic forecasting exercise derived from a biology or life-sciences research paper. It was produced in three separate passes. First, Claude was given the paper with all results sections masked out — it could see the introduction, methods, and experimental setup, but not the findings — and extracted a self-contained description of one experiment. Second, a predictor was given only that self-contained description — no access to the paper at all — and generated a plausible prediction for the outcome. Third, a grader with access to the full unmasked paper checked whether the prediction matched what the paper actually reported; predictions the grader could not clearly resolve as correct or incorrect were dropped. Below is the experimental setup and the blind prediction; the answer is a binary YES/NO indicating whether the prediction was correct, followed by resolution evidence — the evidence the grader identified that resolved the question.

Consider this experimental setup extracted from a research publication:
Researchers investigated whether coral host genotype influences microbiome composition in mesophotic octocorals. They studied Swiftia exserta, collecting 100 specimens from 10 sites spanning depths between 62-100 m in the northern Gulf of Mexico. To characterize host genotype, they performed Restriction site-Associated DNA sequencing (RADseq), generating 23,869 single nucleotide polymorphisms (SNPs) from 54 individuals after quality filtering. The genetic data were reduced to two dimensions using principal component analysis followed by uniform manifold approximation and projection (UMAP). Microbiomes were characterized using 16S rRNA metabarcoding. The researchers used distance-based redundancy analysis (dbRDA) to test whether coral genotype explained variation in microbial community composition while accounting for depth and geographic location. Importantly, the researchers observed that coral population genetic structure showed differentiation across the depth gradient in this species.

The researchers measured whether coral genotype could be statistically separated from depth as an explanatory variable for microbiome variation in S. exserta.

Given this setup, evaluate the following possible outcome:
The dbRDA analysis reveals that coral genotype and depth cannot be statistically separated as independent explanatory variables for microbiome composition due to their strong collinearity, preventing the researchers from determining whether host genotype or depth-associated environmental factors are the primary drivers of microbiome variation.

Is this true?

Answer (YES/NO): NO